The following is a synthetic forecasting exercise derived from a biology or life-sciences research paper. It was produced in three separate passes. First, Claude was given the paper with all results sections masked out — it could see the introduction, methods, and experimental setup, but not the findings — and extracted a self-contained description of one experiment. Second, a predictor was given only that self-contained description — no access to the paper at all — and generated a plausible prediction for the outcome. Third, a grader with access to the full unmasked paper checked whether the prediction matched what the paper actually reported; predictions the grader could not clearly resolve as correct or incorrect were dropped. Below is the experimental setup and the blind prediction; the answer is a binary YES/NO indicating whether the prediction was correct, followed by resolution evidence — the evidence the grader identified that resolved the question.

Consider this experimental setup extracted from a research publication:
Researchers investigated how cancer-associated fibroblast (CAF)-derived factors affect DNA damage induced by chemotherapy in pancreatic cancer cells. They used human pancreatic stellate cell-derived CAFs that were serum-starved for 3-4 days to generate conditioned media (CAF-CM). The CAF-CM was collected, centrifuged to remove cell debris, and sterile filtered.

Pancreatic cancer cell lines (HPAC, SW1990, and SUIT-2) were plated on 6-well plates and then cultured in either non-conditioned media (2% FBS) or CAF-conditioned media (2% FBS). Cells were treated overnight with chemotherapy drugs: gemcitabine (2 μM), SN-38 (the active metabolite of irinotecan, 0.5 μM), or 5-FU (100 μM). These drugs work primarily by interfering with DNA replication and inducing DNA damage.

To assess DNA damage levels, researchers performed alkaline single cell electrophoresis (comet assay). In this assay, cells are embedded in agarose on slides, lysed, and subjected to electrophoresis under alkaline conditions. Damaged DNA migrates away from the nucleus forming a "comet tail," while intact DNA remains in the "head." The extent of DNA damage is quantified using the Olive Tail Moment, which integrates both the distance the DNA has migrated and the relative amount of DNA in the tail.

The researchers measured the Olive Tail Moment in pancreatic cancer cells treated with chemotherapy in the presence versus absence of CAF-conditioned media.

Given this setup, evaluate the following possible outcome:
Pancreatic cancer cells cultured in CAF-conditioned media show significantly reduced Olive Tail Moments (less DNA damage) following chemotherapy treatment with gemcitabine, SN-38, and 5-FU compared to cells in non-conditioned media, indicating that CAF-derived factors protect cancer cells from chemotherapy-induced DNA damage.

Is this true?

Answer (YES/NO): YES